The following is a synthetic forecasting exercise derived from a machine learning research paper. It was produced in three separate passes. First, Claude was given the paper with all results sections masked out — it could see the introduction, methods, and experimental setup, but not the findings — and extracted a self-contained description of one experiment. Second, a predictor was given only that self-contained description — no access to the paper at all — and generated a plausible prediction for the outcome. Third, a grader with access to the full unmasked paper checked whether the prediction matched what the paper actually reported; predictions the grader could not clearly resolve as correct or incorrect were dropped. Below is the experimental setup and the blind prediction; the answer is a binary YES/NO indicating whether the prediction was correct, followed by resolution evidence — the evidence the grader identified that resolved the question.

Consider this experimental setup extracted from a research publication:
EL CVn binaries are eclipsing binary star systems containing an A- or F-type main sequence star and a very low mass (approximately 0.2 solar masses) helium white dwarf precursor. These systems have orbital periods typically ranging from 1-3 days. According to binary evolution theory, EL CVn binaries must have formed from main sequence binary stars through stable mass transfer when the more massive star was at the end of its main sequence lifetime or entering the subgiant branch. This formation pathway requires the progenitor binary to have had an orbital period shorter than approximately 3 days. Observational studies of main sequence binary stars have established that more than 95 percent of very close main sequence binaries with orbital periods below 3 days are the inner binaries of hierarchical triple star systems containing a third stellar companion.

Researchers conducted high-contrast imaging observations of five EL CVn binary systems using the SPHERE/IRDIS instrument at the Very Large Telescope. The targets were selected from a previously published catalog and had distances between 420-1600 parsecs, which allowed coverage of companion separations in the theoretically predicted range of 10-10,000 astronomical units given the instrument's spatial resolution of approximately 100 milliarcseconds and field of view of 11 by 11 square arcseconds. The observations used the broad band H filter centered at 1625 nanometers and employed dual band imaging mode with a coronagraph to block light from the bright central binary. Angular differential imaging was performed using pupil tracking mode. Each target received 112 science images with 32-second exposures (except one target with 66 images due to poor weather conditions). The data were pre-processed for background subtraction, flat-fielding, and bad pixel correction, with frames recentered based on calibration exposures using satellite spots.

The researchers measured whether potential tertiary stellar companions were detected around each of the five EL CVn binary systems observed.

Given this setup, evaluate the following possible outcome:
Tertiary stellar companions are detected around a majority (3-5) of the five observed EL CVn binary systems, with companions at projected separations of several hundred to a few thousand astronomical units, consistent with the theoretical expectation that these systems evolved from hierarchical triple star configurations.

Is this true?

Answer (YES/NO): YES